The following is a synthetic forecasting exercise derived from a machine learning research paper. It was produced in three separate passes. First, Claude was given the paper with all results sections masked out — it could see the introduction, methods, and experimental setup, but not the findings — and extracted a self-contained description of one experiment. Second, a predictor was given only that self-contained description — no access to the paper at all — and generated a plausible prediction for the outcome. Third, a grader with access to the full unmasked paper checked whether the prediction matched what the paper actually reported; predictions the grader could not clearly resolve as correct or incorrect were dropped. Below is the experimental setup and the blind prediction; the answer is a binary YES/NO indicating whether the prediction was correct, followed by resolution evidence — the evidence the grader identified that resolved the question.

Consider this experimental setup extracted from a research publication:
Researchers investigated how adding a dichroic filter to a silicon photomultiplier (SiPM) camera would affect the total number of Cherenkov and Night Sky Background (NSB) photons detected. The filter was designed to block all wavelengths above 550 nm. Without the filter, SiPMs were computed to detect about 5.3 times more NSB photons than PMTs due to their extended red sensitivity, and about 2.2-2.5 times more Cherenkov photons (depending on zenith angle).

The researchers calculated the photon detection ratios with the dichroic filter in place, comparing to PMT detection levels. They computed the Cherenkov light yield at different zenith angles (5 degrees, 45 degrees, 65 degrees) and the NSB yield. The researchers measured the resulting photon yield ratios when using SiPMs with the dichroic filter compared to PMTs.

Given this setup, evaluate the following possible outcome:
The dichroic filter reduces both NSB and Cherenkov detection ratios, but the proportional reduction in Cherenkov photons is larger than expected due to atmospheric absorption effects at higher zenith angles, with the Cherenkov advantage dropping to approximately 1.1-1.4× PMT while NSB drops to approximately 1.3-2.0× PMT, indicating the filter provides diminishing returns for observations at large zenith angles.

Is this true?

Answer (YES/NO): NO